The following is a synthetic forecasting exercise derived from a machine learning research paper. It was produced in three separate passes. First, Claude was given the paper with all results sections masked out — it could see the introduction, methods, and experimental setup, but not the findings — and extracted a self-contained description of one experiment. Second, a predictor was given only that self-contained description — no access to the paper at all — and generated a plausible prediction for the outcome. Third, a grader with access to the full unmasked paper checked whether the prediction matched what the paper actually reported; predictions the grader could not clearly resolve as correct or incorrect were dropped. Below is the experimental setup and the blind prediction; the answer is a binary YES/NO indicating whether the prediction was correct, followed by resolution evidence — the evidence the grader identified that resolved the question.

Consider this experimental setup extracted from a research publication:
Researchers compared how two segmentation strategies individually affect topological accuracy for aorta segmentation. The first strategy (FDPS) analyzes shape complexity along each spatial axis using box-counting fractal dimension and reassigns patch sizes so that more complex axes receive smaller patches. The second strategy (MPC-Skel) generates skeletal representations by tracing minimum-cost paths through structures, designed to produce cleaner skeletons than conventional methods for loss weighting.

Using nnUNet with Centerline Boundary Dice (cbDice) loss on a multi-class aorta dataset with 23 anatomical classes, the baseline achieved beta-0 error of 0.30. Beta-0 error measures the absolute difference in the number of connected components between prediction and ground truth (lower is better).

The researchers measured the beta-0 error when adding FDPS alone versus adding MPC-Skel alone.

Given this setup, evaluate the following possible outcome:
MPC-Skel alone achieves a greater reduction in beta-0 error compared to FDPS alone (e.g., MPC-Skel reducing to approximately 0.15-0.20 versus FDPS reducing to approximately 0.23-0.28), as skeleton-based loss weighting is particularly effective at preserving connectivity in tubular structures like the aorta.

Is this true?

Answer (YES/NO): NO